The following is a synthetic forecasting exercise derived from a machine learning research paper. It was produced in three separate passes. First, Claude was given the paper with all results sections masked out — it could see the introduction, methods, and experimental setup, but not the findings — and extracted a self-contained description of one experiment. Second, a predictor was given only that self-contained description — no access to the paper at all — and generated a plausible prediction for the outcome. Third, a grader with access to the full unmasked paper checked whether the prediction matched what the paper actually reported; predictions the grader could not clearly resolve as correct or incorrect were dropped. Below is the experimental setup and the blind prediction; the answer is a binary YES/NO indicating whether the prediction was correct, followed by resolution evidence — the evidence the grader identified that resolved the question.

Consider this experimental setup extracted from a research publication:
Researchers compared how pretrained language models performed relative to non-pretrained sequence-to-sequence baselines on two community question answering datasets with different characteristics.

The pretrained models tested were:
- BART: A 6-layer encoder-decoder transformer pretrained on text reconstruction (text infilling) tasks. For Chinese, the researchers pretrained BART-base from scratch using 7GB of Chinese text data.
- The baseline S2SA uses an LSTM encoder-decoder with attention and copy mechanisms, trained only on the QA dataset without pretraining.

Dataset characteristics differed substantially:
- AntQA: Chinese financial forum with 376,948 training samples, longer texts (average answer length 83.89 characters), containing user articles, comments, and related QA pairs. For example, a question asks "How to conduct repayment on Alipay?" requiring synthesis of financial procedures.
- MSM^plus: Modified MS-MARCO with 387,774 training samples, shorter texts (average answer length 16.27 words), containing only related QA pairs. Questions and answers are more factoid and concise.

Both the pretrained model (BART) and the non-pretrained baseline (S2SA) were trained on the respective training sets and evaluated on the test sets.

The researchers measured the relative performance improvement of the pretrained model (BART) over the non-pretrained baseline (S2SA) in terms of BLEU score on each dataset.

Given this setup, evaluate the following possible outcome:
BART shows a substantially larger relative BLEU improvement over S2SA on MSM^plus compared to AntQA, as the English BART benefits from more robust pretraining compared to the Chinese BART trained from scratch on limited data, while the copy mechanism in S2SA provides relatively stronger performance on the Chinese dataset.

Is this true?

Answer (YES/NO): YES